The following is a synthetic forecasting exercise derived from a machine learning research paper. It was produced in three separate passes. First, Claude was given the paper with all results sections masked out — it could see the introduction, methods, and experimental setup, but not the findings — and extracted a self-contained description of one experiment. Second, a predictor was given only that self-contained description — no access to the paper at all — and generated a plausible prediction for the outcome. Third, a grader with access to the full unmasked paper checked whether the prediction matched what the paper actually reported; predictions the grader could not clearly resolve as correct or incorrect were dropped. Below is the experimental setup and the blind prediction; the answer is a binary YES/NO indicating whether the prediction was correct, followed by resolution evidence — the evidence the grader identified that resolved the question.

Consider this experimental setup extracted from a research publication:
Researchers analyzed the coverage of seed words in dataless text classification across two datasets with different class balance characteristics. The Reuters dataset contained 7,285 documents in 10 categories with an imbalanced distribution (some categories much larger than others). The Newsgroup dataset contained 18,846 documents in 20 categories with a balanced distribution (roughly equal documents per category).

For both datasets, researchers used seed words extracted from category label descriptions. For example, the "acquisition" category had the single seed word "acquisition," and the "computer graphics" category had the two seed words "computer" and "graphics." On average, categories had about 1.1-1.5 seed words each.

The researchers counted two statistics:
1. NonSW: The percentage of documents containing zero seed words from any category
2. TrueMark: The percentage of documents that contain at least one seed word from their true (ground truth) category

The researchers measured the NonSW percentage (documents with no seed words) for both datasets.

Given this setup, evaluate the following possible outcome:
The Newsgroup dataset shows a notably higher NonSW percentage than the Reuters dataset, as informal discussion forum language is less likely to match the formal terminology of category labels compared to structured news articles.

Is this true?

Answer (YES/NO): NO